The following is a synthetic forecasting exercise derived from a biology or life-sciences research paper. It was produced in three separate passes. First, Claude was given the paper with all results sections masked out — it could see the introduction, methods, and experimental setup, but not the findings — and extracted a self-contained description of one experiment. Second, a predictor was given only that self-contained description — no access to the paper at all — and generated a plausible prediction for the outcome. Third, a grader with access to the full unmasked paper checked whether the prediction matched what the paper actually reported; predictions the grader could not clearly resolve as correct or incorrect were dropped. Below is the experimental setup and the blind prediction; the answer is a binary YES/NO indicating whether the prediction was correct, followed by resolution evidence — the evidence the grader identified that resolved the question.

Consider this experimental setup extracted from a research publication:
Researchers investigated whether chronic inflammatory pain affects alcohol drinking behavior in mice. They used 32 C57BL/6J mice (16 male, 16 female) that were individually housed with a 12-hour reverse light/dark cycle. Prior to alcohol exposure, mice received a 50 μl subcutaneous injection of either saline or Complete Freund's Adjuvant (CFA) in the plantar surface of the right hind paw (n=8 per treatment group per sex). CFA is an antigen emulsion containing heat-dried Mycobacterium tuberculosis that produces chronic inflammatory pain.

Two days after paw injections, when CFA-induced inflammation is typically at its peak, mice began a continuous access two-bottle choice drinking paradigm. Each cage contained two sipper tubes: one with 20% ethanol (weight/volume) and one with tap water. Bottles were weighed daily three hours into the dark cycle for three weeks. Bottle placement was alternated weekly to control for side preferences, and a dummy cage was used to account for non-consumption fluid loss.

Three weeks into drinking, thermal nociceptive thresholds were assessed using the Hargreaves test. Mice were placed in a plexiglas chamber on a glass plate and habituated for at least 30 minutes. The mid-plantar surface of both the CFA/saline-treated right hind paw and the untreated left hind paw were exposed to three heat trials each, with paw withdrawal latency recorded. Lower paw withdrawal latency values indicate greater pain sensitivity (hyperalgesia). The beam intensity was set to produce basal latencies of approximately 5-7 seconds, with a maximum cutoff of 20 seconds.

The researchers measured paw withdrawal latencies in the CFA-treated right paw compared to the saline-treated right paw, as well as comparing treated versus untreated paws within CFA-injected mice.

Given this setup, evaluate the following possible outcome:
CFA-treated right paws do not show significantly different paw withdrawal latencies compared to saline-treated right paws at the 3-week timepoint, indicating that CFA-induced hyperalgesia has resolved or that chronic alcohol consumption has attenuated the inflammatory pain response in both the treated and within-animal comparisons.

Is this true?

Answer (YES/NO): NO